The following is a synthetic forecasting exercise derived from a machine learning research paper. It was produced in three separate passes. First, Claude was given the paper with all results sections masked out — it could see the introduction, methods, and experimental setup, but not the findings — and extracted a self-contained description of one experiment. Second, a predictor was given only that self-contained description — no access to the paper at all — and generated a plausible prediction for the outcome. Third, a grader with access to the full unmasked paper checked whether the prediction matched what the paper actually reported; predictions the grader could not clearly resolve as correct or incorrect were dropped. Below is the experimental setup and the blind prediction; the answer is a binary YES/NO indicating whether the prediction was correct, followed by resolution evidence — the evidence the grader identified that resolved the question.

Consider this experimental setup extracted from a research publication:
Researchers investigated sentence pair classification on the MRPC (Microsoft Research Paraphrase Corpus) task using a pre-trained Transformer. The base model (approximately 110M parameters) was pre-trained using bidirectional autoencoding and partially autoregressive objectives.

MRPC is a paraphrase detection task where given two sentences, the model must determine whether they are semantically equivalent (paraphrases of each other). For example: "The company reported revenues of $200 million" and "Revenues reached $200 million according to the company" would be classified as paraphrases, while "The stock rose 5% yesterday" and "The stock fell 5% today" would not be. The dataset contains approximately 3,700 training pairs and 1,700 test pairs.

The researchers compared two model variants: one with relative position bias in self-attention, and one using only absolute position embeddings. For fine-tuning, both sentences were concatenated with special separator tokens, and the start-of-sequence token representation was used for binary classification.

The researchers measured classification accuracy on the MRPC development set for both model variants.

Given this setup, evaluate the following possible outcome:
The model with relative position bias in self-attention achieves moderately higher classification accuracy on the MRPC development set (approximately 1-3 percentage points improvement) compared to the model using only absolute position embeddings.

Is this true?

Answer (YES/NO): NO